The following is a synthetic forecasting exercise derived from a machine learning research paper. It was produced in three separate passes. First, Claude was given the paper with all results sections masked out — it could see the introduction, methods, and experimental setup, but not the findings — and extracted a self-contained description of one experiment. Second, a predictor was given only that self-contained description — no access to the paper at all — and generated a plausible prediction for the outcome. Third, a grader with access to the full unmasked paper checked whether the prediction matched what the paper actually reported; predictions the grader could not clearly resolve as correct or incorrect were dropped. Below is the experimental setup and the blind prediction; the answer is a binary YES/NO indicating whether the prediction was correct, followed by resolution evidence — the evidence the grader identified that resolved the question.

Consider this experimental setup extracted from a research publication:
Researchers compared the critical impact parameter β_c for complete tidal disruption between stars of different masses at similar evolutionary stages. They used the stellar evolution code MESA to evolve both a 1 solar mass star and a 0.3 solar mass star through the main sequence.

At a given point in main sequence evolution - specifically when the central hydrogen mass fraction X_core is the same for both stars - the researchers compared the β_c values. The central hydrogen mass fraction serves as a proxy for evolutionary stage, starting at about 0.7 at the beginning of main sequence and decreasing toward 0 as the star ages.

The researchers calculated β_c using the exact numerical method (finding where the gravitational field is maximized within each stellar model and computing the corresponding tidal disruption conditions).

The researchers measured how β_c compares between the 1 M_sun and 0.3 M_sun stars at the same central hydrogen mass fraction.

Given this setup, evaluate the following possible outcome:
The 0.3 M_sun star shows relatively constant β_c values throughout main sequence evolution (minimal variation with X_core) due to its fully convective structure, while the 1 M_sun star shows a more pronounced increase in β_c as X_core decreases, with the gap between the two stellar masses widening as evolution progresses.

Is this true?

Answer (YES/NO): NO